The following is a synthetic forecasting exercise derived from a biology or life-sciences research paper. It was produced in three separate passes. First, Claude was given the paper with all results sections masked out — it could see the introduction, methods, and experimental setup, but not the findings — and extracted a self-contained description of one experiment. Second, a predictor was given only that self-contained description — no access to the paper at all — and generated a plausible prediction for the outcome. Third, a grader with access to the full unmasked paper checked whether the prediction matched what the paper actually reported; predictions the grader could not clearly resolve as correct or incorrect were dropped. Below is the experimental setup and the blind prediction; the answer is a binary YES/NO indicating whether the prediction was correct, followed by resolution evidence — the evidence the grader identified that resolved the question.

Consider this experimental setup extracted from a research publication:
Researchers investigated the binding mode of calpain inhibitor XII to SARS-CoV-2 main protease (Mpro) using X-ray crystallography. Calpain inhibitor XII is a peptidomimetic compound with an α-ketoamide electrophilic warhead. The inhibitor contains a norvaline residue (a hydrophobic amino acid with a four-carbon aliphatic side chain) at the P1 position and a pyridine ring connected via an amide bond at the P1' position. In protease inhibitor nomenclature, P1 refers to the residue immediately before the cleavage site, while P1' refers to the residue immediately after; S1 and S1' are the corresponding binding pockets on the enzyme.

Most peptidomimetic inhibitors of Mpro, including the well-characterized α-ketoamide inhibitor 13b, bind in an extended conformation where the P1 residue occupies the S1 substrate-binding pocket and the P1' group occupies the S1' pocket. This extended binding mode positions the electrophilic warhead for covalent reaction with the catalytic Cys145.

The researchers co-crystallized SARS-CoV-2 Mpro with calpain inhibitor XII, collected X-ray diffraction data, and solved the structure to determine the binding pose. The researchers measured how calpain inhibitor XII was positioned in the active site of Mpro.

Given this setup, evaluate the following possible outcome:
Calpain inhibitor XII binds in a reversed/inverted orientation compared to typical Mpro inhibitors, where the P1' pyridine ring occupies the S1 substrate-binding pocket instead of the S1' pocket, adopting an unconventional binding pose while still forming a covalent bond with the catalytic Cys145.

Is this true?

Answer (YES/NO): YES